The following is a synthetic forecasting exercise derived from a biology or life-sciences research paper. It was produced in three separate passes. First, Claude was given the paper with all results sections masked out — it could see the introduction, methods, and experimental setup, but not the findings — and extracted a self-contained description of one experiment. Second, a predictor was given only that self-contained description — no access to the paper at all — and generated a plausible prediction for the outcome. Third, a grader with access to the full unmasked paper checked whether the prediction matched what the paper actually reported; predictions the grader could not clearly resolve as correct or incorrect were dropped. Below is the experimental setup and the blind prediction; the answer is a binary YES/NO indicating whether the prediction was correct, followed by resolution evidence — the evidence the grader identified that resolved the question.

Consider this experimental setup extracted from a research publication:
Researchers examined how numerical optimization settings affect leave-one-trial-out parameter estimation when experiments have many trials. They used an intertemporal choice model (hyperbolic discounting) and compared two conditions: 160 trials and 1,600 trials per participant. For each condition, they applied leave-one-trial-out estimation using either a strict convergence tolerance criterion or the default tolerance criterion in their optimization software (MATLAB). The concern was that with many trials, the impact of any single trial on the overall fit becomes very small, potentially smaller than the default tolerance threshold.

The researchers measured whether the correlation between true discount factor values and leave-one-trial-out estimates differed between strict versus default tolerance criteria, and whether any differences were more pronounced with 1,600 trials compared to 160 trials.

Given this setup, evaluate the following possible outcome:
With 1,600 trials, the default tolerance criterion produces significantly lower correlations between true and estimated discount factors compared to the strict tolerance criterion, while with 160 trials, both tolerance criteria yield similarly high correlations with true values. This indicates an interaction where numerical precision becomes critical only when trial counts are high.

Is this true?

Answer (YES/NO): YES